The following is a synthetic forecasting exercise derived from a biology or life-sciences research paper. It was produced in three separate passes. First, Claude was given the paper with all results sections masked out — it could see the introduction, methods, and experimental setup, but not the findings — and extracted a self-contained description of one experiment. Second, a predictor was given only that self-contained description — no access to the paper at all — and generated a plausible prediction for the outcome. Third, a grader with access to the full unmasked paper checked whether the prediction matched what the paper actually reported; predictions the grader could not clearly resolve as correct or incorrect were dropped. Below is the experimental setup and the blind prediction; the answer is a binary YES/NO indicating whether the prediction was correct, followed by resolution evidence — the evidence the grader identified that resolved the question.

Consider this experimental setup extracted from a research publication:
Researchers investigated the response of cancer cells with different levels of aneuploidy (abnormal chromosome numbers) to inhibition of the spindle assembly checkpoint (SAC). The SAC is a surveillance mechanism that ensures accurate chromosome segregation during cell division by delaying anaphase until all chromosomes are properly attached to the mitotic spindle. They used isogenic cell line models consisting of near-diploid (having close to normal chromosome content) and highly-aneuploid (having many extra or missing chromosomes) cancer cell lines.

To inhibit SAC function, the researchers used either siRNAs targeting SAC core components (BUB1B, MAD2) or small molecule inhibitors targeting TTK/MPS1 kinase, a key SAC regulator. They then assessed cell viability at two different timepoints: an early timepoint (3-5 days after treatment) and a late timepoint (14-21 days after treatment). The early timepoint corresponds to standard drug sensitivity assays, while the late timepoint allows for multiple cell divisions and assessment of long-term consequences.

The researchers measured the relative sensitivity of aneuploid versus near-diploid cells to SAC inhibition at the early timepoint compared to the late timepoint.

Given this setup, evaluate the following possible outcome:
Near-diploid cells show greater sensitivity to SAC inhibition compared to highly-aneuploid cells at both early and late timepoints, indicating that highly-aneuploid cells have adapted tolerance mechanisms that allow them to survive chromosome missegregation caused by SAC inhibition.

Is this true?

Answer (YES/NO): NO